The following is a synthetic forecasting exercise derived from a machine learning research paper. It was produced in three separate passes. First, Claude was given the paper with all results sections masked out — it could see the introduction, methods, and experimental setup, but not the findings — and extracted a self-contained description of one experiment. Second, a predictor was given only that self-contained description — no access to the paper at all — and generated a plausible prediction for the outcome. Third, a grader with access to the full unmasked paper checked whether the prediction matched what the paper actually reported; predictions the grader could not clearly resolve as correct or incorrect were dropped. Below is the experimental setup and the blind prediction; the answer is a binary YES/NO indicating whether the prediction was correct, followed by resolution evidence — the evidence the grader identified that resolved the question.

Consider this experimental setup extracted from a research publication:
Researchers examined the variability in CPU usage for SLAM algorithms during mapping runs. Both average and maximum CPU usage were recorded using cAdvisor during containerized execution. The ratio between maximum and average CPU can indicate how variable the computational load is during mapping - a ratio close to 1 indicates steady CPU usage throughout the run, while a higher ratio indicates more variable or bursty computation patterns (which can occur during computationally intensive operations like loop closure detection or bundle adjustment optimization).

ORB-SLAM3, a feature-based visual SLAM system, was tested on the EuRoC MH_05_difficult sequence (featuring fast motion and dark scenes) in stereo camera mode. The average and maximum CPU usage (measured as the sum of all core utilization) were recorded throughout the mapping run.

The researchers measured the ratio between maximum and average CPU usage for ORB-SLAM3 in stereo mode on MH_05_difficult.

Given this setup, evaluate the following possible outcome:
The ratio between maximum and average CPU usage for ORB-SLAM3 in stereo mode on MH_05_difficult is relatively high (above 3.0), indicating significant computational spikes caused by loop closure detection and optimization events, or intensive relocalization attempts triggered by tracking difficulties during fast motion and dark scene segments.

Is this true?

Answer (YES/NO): NO